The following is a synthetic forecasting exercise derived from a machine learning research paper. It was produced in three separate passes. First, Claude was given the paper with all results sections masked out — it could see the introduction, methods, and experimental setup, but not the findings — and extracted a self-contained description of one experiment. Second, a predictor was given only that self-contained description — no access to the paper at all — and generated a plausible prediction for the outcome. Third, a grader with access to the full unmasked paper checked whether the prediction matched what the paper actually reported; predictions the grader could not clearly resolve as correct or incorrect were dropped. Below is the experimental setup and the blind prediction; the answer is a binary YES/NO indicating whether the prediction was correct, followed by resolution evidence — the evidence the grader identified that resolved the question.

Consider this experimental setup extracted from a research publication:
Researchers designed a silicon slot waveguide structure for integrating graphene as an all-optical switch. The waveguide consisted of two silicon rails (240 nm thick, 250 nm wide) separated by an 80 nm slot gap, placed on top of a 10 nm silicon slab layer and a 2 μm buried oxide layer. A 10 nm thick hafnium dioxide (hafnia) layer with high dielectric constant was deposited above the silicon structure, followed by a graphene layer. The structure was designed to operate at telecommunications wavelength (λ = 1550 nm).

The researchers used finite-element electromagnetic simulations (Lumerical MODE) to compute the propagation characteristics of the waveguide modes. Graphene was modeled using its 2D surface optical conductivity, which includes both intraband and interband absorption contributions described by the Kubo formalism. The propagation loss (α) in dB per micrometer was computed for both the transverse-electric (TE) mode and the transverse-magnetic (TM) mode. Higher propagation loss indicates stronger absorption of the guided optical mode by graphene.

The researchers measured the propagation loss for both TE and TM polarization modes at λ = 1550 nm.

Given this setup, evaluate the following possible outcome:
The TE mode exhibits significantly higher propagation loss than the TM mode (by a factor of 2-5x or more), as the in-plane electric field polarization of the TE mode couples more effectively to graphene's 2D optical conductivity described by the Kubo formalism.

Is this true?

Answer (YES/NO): NO